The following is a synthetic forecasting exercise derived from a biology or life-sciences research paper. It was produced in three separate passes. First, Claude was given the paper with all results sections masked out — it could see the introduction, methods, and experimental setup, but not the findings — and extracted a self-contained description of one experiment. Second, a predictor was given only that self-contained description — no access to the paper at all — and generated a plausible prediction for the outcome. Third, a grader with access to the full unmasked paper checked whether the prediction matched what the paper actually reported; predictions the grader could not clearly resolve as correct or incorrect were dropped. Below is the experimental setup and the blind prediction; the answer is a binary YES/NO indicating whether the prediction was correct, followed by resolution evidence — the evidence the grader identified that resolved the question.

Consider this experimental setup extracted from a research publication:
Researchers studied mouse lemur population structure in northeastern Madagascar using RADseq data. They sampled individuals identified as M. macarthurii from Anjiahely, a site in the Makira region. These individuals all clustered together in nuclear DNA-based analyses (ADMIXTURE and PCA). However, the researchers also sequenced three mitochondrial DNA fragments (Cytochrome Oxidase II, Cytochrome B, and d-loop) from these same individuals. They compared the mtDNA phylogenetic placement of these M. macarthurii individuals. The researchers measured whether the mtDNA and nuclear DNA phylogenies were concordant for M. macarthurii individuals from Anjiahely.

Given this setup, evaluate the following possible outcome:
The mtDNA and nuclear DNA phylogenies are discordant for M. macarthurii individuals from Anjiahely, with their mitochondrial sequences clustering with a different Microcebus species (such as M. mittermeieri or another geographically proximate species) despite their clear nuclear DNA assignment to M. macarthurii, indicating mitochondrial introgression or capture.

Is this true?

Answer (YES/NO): YES